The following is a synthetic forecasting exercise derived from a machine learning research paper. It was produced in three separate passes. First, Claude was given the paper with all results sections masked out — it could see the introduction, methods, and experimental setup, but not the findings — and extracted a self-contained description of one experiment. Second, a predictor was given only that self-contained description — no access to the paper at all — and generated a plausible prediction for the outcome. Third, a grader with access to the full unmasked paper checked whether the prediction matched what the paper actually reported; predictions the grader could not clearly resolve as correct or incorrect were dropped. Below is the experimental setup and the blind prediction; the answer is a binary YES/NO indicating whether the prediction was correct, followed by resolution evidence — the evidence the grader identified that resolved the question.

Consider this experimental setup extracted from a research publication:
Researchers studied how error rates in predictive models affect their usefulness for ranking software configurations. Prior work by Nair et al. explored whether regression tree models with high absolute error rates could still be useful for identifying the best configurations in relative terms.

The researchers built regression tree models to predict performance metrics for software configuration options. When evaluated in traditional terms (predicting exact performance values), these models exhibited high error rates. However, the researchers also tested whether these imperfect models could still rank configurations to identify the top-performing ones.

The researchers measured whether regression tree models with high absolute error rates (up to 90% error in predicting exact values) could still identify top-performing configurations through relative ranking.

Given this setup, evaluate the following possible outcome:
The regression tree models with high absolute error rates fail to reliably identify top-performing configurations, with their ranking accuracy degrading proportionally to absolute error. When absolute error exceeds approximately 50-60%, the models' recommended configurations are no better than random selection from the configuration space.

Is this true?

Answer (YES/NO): NO